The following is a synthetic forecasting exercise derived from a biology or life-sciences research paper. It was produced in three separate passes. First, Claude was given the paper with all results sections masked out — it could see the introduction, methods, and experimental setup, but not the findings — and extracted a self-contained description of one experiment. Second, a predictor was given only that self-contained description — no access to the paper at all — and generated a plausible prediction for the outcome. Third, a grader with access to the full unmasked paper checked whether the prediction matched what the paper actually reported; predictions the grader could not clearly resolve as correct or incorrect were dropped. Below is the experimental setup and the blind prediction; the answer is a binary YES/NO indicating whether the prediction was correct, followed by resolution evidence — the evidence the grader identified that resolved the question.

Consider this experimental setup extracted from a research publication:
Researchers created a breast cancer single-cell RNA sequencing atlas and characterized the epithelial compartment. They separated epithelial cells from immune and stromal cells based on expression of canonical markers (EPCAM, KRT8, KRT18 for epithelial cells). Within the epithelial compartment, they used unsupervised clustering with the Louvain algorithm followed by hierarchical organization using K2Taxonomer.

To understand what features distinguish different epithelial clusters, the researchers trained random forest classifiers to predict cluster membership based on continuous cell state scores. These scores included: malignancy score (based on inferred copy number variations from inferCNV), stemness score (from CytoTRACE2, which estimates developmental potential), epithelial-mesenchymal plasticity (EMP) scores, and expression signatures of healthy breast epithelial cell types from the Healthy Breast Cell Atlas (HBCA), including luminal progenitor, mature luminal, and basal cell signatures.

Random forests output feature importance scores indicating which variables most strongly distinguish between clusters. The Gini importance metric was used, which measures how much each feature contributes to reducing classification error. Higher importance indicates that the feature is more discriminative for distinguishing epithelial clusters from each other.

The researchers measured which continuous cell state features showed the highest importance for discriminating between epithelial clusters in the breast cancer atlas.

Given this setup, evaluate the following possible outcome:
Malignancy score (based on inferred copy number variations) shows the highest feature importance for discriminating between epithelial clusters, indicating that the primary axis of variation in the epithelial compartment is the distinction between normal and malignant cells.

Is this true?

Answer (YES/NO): NO